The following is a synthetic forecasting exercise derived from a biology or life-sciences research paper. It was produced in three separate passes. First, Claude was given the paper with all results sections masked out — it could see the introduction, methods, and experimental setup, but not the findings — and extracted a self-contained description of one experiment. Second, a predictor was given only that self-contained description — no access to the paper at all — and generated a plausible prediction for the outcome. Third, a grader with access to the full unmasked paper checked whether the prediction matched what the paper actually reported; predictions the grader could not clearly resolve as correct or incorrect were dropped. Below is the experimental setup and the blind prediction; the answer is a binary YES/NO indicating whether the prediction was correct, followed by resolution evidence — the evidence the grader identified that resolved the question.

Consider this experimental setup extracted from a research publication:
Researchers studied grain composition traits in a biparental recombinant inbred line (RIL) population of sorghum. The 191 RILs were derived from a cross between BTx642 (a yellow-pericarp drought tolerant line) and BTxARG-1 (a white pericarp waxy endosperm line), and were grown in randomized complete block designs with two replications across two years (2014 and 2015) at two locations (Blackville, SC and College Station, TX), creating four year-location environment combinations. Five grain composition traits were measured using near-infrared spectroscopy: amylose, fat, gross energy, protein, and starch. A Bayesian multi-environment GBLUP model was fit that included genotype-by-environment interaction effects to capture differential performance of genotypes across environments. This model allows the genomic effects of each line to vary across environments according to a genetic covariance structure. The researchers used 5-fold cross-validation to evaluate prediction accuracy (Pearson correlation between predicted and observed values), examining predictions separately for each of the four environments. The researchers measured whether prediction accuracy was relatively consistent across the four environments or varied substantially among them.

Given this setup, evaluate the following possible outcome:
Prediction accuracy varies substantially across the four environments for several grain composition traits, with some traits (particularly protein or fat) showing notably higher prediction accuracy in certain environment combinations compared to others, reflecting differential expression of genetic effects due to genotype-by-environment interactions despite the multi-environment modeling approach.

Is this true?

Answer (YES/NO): YES